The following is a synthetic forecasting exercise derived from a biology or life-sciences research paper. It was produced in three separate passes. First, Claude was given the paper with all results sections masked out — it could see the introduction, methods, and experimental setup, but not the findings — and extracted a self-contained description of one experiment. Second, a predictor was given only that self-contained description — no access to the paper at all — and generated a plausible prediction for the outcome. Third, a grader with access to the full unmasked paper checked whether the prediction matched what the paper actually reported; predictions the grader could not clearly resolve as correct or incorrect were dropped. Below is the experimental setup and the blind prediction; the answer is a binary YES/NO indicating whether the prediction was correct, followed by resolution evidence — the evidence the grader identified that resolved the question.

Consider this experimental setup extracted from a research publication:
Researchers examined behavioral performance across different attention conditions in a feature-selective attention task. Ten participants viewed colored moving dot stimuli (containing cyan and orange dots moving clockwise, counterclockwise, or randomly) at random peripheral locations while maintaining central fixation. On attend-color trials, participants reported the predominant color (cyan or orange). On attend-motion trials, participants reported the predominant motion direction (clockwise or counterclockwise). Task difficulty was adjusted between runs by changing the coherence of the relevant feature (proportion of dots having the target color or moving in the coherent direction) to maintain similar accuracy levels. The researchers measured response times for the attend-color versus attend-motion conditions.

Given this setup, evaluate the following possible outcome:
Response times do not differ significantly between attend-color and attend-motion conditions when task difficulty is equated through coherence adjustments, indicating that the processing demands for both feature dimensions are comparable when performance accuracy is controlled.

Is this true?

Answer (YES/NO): NO